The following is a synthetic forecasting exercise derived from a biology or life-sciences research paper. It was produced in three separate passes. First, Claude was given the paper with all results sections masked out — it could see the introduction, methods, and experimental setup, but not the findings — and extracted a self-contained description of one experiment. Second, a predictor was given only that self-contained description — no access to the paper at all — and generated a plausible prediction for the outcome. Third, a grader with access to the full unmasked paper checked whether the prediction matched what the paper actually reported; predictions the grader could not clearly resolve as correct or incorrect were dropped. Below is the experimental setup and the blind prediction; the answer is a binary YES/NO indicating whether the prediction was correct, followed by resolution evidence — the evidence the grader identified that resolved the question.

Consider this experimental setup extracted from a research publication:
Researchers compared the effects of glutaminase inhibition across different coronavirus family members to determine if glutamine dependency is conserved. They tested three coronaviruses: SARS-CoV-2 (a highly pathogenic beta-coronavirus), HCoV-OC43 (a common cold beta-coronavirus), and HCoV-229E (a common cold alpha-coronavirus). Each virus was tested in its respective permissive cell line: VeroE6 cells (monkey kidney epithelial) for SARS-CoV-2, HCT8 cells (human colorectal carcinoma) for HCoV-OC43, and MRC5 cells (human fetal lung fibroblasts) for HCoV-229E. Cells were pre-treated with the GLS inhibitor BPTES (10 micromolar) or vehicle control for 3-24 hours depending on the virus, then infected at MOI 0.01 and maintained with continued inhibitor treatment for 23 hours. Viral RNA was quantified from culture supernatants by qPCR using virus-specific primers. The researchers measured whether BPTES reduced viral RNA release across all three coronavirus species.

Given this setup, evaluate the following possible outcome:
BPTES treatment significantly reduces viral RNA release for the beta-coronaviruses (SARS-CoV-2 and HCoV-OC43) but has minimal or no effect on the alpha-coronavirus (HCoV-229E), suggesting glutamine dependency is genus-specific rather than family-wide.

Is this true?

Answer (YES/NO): YES